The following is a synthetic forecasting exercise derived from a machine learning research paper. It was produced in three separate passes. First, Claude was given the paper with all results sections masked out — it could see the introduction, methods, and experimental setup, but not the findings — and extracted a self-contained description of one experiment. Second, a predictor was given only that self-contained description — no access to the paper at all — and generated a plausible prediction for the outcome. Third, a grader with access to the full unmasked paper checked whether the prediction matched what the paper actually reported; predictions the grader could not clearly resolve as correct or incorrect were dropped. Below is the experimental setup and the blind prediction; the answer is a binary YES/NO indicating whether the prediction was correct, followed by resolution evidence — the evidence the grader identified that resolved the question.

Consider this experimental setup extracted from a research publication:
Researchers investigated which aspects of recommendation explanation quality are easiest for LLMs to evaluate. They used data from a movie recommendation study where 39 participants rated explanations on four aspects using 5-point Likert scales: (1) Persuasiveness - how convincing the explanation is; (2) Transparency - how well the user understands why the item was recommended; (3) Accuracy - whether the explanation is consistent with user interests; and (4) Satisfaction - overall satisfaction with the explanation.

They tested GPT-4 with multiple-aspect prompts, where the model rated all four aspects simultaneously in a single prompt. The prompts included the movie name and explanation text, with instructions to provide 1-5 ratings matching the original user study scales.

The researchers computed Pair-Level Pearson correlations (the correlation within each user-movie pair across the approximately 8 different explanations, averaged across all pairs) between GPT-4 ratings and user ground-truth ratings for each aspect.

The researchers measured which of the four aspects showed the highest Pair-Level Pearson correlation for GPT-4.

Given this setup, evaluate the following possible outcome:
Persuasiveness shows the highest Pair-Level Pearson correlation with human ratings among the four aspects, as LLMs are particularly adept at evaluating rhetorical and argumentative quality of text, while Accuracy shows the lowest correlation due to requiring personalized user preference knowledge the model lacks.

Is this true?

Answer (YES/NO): NO